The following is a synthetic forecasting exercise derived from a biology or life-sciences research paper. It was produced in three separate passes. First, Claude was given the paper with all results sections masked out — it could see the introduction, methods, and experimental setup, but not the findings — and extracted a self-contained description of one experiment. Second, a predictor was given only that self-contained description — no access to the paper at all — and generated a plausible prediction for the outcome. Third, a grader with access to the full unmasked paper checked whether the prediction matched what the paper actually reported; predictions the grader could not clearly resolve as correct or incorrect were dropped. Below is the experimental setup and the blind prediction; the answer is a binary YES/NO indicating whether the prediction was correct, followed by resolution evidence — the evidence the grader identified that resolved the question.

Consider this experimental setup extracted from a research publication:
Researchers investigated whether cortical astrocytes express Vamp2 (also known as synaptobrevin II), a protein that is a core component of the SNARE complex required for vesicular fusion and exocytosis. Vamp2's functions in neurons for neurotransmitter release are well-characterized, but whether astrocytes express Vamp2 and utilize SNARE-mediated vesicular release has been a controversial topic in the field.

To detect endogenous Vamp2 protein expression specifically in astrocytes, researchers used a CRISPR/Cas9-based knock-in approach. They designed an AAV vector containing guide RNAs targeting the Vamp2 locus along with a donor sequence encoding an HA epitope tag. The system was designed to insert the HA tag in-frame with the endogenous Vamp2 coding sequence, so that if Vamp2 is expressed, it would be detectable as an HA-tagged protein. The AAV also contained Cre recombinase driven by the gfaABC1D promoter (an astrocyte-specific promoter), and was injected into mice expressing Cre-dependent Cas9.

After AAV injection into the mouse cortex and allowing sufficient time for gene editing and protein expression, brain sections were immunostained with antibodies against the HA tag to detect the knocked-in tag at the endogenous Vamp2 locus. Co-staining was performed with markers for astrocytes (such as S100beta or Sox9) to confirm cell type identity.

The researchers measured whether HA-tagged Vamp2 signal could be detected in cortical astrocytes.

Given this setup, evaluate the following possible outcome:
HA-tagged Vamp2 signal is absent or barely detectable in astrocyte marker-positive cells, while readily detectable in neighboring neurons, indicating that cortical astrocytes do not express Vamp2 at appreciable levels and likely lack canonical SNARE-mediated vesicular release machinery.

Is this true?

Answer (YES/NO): NO